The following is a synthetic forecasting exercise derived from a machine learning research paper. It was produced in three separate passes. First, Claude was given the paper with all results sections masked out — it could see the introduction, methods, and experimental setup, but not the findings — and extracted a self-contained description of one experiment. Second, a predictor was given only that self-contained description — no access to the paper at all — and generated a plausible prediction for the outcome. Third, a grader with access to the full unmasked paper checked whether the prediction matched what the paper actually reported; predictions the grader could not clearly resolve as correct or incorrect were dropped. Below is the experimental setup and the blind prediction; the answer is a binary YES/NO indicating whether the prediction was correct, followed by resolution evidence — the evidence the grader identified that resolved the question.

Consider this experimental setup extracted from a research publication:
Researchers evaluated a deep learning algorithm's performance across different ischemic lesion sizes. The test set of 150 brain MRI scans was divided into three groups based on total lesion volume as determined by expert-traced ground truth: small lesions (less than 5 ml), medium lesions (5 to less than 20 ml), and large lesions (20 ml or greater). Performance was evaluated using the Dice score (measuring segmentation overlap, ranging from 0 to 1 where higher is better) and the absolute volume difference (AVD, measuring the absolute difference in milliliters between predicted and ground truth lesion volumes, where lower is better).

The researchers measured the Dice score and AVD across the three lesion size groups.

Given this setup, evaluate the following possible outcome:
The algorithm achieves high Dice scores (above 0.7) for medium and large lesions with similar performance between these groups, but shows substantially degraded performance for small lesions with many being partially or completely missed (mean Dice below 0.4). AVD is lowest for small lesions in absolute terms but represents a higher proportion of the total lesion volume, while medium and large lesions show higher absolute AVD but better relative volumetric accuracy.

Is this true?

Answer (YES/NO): NO